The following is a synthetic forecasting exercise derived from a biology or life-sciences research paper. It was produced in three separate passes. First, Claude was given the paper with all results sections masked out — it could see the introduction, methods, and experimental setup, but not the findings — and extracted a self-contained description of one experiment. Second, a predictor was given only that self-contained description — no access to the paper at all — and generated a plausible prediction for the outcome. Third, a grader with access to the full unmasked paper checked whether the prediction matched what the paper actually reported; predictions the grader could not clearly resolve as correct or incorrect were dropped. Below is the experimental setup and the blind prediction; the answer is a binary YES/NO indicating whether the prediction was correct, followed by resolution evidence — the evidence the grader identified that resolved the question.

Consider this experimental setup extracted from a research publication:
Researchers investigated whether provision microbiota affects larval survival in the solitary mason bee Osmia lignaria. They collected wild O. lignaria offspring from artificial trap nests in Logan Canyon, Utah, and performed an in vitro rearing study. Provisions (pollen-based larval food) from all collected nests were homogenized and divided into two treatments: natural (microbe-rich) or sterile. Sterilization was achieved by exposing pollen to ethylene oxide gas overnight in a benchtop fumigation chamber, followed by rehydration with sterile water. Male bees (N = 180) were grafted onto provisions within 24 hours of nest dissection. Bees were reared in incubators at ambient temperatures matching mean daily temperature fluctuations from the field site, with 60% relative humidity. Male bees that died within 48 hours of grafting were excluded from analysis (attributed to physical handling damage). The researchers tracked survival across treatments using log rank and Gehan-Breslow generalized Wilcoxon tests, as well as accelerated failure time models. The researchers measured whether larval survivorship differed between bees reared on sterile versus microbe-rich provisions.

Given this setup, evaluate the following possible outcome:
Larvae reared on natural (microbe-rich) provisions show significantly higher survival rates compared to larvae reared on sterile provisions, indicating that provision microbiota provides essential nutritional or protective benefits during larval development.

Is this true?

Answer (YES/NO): NO